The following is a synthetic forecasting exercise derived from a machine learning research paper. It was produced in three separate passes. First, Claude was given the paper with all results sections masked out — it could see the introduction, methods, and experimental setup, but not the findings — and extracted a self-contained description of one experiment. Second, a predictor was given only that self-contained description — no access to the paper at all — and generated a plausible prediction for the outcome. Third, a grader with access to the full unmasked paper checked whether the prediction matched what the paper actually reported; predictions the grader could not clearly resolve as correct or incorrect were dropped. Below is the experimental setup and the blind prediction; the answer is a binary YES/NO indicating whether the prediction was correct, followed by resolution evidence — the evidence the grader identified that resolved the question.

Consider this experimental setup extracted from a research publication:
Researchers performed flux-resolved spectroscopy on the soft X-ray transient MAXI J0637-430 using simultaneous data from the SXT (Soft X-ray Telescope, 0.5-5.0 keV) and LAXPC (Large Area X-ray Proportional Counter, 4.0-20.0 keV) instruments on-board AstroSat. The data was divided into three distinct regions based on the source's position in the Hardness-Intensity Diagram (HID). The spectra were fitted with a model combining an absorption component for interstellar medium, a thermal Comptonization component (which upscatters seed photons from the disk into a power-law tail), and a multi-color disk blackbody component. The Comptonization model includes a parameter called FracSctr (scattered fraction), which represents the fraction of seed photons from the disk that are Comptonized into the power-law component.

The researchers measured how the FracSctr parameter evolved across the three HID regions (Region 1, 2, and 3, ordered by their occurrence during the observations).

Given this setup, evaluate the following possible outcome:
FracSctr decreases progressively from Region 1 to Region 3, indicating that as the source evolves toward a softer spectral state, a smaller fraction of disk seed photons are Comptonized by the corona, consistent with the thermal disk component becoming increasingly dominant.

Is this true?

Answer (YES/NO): NO